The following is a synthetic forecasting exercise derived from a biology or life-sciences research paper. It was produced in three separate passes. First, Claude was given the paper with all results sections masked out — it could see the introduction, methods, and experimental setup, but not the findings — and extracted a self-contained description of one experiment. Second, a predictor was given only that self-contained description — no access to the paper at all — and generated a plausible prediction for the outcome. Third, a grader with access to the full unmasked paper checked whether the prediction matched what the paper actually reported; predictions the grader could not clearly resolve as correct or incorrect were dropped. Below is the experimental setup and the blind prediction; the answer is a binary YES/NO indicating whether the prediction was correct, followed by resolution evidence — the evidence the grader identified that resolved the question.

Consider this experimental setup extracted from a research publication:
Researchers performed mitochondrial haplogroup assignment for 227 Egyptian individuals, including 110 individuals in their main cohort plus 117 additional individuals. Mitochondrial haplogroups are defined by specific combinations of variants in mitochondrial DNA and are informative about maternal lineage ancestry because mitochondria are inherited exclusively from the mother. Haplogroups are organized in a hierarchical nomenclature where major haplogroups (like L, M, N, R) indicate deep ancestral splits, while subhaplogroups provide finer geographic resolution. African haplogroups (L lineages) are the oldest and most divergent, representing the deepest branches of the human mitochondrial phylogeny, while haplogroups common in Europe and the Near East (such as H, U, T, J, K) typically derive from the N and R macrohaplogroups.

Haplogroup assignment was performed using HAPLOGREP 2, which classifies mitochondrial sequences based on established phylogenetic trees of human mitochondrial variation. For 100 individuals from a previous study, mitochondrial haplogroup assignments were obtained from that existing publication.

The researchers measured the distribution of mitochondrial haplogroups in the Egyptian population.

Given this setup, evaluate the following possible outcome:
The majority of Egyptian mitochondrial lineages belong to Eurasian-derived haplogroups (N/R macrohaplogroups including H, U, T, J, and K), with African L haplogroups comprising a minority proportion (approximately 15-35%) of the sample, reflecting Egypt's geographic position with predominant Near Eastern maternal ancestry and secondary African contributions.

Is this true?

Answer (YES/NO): YES